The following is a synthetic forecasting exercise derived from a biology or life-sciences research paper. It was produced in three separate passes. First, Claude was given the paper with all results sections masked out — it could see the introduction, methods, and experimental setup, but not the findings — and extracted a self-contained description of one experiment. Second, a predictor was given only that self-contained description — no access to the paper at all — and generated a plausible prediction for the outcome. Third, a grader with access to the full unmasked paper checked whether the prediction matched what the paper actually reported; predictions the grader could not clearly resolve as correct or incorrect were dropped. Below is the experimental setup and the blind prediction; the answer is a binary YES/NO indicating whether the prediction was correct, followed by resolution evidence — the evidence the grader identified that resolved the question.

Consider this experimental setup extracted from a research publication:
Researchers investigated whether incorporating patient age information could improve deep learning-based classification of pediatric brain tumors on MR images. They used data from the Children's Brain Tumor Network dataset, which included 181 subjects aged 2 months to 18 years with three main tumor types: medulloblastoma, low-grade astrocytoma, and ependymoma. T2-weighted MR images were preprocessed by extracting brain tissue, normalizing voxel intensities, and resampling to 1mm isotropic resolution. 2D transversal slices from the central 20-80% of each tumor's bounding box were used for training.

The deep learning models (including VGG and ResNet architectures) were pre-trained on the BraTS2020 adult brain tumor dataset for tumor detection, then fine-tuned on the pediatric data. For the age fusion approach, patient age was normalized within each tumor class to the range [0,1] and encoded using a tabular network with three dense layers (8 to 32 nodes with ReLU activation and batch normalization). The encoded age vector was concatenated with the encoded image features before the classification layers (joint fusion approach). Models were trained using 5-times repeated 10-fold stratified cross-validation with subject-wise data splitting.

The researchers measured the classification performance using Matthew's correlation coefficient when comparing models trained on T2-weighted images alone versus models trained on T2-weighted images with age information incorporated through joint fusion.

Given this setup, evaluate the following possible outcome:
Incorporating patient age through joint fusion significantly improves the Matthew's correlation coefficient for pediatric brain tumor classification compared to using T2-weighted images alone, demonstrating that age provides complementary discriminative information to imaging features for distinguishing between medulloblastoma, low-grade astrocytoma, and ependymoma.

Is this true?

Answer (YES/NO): YES